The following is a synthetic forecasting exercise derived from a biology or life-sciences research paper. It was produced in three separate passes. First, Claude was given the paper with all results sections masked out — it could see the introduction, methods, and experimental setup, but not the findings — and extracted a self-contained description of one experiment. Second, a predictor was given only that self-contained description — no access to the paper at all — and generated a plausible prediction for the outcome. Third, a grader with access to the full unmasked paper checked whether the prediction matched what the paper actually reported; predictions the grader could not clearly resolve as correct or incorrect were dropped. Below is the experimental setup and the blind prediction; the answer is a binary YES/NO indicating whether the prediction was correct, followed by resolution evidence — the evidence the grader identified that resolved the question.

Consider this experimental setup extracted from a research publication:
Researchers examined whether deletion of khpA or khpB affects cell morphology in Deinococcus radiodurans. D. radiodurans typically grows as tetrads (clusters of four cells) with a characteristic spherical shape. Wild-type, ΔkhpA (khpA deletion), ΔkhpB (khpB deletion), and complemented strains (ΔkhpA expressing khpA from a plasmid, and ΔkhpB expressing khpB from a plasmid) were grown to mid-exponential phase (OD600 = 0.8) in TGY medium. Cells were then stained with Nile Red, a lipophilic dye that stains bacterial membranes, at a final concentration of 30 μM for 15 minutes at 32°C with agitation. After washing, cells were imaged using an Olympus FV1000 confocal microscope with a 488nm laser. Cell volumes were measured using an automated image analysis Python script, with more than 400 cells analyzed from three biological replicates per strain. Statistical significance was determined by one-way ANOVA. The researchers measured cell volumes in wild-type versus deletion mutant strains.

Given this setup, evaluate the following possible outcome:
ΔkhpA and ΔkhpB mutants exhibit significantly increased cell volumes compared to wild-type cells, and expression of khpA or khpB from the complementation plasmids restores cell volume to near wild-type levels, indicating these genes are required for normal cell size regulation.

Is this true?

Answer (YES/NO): NO